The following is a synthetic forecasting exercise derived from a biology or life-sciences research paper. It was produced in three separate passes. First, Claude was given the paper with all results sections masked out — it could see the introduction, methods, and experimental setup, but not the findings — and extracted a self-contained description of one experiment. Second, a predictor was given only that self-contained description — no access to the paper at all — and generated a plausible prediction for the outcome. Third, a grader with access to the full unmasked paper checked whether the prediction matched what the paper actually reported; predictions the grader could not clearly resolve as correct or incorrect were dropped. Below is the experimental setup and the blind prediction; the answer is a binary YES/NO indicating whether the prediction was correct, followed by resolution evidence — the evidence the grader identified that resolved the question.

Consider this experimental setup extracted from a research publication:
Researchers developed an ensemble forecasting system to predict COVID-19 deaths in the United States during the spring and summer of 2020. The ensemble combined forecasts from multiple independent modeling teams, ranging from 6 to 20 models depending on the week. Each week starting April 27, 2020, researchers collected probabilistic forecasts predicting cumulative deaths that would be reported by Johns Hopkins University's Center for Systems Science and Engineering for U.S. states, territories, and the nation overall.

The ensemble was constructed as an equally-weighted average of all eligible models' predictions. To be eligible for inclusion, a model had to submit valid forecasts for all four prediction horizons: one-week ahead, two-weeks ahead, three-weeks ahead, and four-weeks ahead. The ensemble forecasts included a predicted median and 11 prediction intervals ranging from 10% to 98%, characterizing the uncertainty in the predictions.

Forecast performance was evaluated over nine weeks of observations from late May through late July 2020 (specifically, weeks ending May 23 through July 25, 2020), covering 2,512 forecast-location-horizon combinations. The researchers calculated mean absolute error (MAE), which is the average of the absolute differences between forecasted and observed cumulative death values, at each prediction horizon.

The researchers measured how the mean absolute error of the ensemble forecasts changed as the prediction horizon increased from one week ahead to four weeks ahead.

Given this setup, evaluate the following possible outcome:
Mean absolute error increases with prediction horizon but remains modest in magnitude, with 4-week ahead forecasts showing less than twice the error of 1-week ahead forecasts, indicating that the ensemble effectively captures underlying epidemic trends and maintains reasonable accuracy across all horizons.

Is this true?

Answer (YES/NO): NO